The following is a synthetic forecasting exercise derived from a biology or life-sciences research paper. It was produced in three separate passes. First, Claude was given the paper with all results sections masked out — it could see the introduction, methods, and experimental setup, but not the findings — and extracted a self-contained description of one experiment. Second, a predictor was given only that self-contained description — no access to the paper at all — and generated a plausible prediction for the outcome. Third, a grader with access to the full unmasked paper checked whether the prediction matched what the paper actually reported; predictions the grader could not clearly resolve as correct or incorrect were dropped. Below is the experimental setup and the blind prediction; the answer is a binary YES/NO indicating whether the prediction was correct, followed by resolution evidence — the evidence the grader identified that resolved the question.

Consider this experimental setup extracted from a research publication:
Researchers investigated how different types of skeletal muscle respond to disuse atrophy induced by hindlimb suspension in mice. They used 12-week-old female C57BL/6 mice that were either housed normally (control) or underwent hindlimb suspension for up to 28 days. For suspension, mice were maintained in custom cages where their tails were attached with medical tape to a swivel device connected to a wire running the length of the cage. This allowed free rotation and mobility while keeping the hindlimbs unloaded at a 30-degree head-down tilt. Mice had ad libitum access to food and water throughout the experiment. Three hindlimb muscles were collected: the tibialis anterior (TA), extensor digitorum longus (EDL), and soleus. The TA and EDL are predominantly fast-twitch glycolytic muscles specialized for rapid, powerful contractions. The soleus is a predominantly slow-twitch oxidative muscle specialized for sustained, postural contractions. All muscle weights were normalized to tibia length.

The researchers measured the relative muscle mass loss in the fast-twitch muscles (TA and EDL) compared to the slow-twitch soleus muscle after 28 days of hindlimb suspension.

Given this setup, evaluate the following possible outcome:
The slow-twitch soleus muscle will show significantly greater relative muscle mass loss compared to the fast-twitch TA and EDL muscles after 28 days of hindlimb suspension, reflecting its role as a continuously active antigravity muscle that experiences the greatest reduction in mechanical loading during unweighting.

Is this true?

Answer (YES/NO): YES